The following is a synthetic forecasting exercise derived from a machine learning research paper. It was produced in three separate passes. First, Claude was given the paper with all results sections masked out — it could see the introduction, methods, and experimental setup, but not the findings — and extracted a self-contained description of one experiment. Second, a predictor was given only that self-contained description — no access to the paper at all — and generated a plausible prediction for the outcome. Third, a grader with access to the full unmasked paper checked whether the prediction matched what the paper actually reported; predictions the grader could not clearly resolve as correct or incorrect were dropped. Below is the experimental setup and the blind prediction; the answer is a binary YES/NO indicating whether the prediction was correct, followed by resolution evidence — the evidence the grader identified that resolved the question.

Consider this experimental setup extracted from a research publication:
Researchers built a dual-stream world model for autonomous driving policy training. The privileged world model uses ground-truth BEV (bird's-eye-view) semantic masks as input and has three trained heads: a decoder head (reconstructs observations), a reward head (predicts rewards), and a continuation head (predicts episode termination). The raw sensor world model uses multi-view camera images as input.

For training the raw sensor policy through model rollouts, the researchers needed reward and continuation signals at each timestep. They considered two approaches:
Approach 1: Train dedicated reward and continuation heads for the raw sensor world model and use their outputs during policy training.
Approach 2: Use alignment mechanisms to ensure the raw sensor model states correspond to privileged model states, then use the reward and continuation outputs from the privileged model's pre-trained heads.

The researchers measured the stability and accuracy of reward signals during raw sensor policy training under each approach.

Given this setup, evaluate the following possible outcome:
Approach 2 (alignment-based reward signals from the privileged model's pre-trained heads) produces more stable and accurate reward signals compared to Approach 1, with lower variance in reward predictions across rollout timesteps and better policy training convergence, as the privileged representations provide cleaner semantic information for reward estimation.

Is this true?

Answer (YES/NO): YES